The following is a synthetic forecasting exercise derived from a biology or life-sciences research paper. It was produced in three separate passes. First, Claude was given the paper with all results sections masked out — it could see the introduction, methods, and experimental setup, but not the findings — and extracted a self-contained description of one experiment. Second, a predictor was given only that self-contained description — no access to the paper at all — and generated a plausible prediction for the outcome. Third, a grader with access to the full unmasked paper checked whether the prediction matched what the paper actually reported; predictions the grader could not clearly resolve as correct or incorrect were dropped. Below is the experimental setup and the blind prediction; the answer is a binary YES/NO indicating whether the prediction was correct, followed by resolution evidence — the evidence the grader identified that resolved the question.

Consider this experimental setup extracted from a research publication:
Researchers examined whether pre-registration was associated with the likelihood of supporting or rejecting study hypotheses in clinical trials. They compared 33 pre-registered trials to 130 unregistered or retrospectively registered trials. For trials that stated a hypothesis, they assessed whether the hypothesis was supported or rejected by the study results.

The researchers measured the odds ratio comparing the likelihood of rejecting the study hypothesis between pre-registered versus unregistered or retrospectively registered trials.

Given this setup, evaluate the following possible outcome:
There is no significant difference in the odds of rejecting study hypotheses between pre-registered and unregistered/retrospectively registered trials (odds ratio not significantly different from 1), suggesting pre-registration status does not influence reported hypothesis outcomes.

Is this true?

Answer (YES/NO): YES